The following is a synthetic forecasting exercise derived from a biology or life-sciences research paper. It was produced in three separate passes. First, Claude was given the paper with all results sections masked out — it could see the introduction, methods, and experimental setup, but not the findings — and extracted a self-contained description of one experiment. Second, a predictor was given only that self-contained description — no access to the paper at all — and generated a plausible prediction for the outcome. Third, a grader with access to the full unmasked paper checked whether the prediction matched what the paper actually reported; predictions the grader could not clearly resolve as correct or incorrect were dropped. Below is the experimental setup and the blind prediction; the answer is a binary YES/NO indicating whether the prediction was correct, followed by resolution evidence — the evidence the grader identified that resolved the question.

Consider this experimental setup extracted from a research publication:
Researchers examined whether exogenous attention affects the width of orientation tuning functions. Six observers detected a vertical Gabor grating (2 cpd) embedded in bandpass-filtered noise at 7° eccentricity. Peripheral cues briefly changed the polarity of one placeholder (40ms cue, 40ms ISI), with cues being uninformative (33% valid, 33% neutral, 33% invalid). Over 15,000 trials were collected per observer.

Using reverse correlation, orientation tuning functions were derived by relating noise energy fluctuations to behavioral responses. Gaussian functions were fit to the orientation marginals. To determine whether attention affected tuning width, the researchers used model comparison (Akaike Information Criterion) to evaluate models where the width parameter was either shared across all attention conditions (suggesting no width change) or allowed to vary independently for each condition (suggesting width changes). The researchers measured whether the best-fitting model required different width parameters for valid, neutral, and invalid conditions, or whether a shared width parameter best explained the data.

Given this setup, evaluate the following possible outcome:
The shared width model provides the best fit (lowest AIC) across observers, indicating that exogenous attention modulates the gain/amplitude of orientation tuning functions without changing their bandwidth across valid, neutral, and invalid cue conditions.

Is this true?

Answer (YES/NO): NO